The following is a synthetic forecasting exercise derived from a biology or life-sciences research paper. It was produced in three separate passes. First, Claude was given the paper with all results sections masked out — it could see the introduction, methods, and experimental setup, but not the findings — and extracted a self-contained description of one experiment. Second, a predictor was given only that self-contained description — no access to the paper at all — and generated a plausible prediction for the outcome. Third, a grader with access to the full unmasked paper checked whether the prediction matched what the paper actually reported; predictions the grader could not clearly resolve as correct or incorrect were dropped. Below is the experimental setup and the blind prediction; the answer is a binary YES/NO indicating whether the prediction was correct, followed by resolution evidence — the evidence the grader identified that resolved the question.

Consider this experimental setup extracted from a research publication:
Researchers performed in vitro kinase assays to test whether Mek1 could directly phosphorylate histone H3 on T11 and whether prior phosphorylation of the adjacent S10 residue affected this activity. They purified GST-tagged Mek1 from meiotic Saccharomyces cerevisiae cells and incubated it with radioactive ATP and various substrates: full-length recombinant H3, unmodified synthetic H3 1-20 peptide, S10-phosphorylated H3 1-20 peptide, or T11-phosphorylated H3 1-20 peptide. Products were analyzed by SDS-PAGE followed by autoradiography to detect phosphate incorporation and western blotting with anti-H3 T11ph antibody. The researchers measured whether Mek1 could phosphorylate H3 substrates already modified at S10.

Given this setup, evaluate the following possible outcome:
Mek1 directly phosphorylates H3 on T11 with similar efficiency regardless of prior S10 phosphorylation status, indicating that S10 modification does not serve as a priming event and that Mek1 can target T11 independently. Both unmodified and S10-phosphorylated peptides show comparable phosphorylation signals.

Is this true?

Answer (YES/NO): NO